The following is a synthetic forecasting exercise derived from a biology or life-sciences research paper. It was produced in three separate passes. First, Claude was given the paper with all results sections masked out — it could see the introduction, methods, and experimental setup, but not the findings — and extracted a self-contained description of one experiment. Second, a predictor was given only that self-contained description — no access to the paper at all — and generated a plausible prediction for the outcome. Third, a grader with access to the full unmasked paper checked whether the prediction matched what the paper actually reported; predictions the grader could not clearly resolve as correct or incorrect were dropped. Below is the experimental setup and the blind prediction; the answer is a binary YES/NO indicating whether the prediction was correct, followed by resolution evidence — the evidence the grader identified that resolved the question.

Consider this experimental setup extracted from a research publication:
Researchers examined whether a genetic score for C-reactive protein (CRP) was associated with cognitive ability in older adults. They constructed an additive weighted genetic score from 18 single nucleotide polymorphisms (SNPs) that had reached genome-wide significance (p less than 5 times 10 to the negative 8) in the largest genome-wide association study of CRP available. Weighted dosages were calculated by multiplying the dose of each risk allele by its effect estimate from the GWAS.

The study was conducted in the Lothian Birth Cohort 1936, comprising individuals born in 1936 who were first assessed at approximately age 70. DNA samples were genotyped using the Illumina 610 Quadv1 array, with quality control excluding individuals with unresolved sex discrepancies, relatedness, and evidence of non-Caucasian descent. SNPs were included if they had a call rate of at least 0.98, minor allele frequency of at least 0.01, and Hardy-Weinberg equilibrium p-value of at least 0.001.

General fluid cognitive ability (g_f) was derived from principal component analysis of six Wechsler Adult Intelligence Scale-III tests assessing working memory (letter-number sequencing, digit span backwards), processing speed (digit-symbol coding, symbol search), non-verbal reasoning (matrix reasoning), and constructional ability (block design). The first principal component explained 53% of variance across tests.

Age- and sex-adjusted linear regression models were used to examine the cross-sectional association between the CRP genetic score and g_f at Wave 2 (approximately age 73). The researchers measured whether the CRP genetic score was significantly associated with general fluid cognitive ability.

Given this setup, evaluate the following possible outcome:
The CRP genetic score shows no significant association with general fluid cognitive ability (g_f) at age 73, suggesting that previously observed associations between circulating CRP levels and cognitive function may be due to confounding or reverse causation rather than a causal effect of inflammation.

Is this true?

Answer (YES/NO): NO